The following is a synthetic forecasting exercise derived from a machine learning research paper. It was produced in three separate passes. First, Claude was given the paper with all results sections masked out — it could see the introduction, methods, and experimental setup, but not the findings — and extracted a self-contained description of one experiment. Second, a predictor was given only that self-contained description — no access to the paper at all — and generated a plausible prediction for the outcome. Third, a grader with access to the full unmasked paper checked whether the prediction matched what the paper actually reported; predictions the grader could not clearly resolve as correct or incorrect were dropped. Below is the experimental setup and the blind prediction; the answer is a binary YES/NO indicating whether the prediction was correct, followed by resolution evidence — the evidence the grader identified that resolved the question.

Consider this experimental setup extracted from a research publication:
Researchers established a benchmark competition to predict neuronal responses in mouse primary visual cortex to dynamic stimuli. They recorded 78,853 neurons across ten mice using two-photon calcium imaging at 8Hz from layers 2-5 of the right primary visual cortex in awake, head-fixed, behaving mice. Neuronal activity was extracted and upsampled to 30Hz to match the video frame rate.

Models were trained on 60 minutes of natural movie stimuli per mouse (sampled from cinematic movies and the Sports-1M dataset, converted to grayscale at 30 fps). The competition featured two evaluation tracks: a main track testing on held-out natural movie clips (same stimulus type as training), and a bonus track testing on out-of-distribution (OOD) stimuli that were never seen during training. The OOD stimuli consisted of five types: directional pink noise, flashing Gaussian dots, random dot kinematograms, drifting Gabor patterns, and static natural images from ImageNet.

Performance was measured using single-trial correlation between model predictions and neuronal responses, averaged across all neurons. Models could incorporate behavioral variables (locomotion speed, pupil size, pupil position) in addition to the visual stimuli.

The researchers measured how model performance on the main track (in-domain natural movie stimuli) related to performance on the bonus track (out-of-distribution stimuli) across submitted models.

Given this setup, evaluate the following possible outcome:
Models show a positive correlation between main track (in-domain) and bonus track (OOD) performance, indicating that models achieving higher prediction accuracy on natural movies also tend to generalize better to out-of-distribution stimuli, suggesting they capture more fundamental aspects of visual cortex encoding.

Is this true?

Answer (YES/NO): YES